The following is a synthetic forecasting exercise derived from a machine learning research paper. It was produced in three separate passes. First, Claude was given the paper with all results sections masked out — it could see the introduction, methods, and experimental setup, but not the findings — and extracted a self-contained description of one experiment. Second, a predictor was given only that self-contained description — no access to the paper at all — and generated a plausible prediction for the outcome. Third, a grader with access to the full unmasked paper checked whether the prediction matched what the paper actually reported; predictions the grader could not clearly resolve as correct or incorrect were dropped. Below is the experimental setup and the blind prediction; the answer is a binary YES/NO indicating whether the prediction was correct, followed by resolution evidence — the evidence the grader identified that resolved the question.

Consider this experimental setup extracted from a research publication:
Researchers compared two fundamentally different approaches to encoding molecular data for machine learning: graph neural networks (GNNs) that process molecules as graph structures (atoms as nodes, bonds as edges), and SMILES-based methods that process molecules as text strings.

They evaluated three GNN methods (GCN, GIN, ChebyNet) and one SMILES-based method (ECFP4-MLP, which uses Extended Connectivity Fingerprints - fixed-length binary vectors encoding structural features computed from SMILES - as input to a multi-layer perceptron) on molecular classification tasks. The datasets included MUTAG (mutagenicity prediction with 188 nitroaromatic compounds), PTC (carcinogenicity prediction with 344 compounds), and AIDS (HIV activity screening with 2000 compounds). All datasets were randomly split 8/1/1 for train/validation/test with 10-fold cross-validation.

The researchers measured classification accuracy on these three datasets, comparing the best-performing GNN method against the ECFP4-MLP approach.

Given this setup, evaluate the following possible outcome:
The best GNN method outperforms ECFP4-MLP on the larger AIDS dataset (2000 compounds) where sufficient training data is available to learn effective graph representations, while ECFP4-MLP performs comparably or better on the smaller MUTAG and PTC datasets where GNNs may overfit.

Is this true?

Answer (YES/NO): NO